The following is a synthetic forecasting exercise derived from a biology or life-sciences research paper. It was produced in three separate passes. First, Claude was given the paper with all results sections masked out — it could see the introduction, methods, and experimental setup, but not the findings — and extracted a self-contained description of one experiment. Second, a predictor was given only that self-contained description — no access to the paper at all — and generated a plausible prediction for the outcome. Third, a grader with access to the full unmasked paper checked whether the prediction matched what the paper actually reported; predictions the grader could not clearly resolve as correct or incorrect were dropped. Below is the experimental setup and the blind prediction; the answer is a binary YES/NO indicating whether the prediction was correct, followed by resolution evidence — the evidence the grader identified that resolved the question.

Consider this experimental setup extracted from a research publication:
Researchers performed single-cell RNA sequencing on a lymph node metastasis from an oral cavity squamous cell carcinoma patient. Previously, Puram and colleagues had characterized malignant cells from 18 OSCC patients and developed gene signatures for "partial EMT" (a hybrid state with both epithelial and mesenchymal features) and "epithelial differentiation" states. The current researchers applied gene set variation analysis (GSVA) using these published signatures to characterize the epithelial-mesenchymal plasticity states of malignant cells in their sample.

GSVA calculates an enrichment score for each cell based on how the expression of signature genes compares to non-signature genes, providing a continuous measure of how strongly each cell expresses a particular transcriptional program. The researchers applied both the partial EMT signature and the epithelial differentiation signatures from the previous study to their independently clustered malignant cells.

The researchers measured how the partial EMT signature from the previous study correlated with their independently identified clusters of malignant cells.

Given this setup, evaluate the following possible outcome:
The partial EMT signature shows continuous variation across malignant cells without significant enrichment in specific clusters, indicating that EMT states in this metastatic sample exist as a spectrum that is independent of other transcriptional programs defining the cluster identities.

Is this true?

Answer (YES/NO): NO